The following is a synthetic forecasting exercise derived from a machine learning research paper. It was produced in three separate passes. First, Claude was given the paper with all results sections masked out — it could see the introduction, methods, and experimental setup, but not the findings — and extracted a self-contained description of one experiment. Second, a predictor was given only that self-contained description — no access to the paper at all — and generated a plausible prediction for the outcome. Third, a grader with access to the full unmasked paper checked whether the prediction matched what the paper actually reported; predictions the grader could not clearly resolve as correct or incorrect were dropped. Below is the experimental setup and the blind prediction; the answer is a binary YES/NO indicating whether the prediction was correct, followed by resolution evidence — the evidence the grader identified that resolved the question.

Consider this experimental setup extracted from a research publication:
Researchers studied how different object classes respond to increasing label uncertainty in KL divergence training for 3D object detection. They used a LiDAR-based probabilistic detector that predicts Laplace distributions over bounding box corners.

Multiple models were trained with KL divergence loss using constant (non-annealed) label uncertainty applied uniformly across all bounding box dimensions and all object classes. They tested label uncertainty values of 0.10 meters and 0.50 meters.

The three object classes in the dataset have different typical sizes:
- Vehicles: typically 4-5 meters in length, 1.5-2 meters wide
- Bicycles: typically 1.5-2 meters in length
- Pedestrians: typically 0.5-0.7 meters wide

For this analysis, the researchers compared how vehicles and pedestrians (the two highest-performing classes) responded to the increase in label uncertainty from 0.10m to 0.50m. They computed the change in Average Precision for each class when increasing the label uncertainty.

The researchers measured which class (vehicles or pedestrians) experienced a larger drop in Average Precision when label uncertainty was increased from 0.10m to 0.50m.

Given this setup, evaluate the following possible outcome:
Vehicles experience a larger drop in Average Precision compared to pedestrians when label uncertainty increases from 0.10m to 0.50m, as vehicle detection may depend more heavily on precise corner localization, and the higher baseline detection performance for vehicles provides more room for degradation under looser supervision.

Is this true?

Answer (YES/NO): YES